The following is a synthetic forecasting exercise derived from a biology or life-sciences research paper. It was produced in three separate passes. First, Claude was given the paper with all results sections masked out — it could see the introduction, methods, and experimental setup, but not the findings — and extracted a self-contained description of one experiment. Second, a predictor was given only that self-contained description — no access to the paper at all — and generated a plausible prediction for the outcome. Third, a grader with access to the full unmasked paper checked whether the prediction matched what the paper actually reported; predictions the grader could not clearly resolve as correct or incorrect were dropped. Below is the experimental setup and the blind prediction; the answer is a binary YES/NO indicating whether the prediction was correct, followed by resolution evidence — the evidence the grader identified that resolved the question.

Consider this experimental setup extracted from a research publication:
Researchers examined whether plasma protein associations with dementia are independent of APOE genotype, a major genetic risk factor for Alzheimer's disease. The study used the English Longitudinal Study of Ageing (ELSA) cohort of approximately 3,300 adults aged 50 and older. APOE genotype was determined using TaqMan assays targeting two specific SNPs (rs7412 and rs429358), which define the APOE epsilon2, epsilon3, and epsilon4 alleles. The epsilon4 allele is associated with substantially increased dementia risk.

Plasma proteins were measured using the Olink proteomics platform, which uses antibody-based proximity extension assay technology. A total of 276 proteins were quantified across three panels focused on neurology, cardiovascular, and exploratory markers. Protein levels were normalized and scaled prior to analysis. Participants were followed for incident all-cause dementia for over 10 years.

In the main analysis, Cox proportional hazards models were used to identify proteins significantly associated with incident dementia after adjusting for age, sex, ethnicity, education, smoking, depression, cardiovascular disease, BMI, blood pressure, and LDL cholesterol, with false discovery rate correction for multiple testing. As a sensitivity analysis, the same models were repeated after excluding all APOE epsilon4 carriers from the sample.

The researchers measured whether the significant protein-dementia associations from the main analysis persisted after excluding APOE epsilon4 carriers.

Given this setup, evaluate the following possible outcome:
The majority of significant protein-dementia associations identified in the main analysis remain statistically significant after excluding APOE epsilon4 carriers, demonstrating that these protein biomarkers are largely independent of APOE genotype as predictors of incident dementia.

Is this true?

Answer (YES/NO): NO